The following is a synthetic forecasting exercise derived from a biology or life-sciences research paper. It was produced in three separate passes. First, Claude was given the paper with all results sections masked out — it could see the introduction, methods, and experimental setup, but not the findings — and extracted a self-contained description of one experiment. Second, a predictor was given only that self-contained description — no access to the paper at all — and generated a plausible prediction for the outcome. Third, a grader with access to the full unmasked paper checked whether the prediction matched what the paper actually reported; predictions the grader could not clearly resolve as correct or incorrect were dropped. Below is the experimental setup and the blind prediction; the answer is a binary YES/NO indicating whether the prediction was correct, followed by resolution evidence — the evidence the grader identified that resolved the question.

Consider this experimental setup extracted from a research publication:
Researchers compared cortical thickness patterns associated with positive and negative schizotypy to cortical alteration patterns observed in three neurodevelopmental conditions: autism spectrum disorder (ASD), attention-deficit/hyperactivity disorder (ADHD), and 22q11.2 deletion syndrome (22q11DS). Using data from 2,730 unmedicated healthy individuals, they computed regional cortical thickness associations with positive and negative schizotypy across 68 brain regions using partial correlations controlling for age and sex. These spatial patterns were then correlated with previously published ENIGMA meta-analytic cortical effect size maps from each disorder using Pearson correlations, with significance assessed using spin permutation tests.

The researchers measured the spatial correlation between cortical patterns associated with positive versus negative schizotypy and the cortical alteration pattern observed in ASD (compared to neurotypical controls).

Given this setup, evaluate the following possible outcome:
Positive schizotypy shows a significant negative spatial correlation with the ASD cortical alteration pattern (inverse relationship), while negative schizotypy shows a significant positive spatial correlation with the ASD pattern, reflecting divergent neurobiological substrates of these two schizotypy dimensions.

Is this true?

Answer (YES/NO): NO